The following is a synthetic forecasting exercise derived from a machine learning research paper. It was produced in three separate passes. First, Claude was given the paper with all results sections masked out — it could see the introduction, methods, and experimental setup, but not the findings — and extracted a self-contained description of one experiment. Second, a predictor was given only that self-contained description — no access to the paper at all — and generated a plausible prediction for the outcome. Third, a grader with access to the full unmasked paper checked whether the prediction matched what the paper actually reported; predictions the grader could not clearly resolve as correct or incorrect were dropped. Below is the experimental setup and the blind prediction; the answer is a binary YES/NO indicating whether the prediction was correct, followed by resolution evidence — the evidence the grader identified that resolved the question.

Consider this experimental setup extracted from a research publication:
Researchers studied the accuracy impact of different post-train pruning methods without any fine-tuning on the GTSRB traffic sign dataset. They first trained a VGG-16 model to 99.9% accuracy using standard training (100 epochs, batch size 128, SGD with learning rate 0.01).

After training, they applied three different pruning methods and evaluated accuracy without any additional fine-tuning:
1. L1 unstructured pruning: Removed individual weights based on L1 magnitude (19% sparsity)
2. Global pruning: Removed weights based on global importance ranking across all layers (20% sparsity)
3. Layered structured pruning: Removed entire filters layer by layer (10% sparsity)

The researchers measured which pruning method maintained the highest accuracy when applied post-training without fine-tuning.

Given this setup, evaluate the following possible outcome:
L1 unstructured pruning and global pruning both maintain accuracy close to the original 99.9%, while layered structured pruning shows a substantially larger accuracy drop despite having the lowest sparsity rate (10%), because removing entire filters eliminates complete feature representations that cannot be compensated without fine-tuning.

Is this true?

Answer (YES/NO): YES